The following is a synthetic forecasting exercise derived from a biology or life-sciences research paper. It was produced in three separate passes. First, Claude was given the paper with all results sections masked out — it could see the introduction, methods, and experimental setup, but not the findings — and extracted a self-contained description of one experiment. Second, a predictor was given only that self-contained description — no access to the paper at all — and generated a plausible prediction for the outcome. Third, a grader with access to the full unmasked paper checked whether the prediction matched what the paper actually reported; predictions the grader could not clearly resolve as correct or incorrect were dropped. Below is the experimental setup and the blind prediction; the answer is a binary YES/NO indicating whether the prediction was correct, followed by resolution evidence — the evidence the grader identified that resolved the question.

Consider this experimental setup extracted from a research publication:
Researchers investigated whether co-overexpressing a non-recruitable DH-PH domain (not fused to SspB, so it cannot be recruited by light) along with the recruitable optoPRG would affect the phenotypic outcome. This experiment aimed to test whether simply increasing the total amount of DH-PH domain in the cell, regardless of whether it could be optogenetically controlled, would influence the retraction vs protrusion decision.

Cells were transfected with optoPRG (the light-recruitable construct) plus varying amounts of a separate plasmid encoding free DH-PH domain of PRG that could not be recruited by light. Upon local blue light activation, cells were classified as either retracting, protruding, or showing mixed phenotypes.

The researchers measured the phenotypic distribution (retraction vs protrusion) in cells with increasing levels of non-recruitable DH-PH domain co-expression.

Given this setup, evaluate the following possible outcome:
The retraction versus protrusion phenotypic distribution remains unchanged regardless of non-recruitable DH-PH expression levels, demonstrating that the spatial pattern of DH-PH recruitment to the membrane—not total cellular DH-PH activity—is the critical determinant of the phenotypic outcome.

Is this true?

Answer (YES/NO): NO